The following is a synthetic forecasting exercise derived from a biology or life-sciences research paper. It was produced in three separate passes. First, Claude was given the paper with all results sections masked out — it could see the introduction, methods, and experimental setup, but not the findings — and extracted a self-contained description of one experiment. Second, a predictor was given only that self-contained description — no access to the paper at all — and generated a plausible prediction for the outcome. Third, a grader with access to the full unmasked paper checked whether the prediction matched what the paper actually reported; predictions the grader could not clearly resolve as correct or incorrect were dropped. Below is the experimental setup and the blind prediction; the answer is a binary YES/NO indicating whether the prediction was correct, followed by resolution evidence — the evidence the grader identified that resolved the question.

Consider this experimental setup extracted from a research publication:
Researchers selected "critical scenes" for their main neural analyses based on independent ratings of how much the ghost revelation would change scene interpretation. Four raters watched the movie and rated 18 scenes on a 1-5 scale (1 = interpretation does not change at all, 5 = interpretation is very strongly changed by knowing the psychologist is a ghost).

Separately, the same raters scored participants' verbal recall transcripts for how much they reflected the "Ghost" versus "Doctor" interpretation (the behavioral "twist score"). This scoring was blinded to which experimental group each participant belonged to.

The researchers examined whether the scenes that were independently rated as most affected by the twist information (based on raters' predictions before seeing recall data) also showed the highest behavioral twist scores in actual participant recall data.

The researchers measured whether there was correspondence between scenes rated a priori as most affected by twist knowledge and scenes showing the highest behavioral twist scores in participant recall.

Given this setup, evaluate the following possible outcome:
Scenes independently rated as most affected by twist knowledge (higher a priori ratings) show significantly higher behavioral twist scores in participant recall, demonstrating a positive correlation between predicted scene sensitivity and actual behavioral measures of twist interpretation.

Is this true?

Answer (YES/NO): NO